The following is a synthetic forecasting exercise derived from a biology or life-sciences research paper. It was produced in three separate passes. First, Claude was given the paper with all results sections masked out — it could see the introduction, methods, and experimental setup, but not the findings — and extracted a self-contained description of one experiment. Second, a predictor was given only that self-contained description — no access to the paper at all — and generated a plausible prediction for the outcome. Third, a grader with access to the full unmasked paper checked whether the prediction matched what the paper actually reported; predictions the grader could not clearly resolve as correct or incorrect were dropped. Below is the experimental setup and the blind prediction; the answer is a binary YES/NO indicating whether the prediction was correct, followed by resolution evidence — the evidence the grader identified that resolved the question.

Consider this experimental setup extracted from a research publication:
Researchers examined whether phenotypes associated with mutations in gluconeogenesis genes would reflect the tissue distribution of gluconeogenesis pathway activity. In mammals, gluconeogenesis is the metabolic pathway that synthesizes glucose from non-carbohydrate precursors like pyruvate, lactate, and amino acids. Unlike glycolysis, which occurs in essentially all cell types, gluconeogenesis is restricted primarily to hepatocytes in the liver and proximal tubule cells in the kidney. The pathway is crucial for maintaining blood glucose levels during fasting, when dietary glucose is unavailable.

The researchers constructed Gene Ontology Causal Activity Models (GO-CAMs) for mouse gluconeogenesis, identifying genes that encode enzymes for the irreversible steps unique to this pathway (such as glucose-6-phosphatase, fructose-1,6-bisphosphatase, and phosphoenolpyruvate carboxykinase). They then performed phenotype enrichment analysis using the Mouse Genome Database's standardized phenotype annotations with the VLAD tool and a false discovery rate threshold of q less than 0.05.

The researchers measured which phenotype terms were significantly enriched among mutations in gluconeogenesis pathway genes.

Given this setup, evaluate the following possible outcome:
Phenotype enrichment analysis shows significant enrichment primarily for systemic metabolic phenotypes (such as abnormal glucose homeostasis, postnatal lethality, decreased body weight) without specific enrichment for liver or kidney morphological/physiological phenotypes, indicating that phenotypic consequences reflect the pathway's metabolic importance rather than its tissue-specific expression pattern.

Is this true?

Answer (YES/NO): NO